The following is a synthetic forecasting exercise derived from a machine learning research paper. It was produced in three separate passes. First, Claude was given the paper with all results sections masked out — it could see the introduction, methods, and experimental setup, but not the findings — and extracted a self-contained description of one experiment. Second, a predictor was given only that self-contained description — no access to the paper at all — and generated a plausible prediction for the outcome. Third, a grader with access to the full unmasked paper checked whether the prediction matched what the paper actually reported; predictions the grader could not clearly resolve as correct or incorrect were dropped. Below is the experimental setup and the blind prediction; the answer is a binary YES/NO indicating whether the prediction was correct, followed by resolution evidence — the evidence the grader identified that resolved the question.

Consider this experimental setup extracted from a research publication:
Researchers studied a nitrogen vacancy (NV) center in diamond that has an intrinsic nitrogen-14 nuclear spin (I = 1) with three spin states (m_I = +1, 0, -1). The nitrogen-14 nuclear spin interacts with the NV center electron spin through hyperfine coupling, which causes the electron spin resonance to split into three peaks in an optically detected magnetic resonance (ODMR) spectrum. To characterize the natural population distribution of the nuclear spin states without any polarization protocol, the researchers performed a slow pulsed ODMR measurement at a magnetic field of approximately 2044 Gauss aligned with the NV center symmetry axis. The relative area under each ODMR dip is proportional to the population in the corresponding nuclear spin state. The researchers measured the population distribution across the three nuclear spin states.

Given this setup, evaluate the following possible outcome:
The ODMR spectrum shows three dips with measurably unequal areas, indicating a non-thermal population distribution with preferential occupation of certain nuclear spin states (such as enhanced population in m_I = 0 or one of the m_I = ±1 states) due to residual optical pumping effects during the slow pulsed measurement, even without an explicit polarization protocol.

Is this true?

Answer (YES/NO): YES